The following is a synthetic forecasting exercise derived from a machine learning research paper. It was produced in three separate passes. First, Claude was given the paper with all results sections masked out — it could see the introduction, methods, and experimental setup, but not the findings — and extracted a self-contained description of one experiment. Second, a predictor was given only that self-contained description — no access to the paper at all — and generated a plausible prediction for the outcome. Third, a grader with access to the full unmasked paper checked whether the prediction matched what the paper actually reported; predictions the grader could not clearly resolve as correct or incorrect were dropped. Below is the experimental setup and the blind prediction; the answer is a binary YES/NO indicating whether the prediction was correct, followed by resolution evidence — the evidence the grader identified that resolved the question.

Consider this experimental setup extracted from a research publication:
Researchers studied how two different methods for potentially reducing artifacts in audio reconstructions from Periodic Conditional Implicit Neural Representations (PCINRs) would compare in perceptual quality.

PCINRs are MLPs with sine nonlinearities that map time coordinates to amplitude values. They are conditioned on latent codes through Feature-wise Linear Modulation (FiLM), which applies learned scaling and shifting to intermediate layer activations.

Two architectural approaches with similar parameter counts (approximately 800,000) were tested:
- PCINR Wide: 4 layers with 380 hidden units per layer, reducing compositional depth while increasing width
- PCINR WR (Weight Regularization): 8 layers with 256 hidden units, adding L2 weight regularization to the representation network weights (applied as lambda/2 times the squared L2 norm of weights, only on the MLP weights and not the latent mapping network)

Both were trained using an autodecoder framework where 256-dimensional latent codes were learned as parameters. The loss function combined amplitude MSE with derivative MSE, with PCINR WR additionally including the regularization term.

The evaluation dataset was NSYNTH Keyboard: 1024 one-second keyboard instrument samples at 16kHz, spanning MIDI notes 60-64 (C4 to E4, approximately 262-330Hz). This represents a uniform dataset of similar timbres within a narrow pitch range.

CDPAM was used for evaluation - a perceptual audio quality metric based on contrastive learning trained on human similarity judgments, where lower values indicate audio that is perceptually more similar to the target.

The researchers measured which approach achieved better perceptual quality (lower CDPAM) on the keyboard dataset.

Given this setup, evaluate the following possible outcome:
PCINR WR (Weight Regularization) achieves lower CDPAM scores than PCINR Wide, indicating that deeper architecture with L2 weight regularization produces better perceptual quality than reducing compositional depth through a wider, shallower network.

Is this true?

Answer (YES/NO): NO